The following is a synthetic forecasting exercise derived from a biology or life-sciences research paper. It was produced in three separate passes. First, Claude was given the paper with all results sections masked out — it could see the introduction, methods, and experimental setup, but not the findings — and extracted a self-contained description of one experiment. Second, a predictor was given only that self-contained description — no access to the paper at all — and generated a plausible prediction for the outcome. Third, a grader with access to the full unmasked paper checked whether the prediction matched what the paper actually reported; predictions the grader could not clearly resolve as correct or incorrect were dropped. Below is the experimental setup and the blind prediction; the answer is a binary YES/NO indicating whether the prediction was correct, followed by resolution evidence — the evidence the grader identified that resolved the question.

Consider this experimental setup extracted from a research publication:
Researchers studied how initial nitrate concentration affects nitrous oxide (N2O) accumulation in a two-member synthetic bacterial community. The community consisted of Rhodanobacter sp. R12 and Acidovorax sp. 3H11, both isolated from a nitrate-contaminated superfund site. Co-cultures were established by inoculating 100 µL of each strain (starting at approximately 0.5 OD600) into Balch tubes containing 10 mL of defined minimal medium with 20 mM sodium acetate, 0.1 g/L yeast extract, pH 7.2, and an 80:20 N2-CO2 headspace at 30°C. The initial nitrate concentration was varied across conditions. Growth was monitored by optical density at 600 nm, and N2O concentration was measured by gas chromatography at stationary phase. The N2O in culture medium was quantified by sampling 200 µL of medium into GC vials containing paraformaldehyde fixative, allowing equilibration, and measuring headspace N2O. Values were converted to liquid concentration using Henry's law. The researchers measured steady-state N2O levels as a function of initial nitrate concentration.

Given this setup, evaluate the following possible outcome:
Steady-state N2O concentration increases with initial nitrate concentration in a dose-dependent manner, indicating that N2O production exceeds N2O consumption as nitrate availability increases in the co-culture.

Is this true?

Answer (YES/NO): YES